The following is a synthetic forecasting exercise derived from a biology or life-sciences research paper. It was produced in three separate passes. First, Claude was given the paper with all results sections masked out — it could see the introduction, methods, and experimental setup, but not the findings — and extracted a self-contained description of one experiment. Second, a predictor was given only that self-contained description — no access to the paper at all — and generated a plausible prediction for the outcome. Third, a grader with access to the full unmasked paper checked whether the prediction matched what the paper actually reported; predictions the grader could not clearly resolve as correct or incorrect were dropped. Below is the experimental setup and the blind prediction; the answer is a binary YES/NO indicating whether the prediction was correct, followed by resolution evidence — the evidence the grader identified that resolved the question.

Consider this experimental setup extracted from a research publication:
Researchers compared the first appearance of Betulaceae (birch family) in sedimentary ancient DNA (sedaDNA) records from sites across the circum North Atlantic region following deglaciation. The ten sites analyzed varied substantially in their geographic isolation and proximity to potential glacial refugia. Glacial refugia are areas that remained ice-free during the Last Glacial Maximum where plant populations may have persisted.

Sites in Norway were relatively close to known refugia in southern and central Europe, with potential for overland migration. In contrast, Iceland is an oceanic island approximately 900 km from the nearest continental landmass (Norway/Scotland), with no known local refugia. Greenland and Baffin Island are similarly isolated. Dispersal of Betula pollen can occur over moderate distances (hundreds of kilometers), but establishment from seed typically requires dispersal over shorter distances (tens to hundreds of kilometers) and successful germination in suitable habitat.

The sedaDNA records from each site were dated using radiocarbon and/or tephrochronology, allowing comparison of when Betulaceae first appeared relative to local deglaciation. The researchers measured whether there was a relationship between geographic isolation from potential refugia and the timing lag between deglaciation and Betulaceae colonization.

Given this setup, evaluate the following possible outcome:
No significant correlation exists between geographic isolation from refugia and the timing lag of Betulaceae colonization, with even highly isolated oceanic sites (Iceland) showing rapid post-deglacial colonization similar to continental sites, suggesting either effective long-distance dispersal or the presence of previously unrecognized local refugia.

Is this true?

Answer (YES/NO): NO